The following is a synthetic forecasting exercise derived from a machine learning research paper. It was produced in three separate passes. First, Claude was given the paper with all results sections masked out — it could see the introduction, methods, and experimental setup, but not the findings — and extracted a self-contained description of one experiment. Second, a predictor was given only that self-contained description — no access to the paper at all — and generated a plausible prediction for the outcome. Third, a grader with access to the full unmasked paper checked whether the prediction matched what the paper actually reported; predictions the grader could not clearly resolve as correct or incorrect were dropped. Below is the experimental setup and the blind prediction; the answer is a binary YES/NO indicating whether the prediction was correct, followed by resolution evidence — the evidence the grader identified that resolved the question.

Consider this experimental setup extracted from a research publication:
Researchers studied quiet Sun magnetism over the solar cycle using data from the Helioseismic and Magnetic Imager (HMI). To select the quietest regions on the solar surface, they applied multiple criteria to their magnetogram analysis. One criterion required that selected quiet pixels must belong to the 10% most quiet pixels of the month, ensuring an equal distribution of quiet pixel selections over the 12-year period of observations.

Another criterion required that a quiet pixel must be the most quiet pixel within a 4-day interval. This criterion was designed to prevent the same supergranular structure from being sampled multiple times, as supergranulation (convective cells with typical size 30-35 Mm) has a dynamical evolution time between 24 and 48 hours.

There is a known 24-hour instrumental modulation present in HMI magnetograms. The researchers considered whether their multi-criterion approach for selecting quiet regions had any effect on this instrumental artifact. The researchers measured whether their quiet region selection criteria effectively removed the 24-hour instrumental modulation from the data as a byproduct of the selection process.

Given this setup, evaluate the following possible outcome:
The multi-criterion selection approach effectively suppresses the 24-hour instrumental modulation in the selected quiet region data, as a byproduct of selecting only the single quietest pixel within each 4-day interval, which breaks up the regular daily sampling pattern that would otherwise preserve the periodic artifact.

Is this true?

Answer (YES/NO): YES